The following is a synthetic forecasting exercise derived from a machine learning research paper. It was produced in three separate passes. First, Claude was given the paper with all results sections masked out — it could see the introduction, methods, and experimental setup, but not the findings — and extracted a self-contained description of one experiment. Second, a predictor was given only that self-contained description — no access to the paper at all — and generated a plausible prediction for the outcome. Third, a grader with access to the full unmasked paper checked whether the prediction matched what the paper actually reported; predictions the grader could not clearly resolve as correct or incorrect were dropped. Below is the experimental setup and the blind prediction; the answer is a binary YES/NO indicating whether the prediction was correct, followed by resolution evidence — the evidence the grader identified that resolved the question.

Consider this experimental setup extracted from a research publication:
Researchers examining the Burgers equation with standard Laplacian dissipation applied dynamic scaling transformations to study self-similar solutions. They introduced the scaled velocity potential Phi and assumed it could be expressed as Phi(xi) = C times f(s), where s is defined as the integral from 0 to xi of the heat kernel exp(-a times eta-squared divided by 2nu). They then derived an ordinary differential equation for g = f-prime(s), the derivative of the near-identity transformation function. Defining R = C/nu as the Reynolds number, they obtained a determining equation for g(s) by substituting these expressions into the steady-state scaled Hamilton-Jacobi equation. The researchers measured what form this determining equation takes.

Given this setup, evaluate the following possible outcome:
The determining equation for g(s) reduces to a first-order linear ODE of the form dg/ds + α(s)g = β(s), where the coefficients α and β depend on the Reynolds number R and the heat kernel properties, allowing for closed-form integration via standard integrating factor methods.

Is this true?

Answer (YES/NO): NO